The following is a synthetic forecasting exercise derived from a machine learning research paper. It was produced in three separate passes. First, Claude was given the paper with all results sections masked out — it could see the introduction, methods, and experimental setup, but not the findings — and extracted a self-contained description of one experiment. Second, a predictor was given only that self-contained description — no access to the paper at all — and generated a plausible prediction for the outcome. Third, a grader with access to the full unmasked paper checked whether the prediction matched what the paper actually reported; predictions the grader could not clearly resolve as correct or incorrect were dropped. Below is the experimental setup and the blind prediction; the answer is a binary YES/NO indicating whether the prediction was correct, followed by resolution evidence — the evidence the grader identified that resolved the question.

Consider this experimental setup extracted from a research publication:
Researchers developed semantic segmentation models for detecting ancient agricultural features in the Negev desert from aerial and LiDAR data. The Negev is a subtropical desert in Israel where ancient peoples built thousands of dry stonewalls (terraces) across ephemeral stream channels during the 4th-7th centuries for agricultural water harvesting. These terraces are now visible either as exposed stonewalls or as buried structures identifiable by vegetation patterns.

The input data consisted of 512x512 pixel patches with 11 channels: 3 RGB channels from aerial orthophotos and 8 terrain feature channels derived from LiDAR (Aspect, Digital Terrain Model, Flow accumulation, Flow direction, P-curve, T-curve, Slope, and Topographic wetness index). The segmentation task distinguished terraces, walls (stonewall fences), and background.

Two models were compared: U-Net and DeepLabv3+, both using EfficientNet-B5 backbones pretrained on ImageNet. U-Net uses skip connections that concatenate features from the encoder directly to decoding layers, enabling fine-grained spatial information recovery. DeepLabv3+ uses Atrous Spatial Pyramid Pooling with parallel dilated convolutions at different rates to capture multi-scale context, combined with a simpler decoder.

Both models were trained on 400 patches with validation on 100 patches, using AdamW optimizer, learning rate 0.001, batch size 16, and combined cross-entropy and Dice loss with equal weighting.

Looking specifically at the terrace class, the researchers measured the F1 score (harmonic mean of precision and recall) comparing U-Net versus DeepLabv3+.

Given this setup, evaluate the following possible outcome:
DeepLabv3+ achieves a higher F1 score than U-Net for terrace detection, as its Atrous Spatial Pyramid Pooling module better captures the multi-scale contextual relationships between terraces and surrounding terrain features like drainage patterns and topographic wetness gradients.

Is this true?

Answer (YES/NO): YES